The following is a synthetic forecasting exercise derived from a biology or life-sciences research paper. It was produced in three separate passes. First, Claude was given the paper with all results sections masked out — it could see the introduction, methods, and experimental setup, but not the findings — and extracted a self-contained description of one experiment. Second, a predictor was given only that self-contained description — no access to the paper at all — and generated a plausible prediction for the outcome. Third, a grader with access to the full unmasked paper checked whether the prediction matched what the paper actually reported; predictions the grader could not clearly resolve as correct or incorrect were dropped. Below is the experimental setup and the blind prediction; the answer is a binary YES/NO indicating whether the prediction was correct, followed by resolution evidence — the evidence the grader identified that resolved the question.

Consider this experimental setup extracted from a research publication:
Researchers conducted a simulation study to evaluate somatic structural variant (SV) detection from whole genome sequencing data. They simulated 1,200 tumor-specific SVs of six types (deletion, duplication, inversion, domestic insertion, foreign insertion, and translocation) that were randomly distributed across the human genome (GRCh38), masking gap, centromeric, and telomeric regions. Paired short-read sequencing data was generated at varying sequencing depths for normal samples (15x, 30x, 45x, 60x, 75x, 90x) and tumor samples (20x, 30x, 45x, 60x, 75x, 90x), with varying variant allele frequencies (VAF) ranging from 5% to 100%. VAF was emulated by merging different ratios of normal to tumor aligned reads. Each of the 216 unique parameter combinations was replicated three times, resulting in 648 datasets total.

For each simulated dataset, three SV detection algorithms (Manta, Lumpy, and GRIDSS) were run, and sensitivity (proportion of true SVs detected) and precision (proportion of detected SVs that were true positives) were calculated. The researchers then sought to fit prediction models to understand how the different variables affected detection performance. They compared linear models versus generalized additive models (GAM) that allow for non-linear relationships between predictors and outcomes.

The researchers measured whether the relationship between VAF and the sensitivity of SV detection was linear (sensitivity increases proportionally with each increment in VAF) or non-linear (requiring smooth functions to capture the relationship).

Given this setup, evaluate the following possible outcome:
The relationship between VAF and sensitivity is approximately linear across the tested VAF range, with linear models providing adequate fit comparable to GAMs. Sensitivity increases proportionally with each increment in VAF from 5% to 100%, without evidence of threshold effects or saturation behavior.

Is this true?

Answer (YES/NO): NO